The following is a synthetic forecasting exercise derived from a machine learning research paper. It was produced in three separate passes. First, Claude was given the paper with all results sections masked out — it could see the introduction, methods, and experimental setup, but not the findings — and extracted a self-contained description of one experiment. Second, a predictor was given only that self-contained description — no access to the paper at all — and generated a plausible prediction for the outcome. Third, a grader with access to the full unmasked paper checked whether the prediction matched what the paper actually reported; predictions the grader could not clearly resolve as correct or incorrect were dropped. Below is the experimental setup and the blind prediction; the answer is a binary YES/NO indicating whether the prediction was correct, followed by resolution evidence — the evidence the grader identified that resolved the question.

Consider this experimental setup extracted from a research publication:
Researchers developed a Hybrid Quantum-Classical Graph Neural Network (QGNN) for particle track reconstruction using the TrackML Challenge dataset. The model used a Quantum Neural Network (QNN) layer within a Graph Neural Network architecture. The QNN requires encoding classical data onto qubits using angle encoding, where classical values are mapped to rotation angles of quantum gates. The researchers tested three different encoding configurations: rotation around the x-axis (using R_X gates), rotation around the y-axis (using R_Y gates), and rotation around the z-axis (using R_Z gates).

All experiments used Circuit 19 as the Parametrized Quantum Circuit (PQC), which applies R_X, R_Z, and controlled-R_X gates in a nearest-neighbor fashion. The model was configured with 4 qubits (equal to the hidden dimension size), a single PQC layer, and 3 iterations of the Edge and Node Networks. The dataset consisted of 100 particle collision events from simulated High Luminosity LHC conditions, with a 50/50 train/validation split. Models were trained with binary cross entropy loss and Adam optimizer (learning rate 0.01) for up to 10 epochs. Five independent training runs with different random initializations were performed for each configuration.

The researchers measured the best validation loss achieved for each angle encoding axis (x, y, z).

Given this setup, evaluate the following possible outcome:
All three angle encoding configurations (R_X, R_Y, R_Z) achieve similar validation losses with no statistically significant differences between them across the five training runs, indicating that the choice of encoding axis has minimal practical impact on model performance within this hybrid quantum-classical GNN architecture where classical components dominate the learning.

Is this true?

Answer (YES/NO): NO